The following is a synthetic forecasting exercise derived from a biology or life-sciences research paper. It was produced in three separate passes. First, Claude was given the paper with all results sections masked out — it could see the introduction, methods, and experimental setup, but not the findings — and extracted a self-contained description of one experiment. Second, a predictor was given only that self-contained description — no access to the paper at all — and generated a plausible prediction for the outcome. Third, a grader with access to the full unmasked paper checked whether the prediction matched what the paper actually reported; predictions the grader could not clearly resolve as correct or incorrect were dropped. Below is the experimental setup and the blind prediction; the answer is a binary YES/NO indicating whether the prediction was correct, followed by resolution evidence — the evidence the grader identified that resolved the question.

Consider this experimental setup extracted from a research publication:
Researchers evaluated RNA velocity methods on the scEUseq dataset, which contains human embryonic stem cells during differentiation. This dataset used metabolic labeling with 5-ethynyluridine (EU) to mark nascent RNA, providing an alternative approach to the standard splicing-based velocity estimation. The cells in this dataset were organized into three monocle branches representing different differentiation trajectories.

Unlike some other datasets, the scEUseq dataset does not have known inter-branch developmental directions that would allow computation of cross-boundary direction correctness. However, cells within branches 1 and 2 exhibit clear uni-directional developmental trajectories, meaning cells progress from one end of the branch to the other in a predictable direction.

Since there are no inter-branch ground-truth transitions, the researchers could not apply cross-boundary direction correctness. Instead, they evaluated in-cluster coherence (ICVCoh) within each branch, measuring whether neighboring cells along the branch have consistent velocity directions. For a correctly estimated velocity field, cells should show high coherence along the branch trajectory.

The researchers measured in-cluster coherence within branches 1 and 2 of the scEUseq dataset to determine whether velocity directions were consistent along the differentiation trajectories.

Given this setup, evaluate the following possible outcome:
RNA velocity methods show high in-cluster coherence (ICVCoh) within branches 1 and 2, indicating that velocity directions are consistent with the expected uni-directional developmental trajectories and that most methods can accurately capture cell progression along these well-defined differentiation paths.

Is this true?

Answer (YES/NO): NO